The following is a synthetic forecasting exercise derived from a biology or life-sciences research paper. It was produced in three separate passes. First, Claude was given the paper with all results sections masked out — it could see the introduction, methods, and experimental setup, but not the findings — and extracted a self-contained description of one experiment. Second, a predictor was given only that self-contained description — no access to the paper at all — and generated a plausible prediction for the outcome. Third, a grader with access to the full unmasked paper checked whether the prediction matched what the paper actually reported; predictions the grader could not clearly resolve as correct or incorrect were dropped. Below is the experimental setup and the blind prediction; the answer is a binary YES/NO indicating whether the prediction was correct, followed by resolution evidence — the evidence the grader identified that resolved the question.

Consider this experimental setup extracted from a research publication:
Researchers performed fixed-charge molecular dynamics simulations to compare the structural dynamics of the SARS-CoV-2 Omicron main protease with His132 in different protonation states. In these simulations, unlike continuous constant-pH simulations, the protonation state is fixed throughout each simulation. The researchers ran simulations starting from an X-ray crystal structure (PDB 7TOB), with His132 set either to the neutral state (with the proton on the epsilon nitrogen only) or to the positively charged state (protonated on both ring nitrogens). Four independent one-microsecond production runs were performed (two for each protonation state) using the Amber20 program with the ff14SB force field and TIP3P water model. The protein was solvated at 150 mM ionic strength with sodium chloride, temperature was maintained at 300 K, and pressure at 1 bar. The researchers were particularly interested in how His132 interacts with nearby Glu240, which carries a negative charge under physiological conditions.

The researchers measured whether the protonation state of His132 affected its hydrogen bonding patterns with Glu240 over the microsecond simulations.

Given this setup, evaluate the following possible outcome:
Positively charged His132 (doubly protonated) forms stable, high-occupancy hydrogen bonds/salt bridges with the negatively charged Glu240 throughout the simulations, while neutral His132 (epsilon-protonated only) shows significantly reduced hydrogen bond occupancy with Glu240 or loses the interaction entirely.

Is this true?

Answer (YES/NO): YES